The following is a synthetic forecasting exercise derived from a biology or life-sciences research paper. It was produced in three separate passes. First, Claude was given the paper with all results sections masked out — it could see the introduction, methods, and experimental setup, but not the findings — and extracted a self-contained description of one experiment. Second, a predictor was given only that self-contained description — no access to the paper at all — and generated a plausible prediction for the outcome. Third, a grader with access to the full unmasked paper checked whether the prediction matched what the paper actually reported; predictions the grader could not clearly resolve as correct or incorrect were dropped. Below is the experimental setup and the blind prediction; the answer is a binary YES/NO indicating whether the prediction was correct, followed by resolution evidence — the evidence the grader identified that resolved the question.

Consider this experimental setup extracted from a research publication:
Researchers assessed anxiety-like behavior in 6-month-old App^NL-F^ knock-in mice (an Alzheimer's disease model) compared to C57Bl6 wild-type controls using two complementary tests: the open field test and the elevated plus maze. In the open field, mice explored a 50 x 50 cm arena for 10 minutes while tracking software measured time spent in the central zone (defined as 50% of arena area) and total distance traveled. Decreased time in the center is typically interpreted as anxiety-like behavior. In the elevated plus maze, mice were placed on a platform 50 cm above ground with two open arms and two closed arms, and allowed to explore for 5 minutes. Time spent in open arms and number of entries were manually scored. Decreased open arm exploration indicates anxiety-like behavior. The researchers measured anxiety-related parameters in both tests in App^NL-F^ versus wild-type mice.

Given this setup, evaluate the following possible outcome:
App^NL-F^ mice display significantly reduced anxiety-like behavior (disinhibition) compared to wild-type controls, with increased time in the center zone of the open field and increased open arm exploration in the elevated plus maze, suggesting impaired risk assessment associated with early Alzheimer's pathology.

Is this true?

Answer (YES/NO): NO